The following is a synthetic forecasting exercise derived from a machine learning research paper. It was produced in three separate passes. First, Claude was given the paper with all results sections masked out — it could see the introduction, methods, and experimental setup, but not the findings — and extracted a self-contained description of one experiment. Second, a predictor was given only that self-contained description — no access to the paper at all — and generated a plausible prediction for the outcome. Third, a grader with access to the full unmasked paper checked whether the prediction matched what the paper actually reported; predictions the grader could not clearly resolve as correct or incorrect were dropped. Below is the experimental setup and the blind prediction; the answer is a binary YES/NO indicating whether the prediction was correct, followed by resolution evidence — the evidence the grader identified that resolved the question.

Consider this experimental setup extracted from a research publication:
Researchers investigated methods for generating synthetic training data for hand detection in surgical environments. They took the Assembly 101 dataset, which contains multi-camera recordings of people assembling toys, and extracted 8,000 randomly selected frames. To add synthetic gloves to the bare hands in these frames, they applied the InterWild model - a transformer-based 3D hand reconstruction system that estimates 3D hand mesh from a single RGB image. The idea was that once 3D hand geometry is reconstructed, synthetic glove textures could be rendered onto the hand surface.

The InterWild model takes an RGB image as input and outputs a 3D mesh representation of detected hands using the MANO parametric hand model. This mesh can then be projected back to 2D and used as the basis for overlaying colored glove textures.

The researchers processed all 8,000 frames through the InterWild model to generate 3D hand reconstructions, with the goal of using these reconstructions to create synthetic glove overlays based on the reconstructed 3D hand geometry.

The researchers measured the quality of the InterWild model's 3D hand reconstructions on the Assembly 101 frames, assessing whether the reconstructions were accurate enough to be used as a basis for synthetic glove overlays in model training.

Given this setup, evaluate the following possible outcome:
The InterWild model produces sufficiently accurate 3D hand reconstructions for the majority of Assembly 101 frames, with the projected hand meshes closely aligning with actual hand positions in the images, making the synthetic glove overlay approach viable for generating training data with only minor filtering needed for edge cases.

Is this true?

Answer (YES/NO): NO